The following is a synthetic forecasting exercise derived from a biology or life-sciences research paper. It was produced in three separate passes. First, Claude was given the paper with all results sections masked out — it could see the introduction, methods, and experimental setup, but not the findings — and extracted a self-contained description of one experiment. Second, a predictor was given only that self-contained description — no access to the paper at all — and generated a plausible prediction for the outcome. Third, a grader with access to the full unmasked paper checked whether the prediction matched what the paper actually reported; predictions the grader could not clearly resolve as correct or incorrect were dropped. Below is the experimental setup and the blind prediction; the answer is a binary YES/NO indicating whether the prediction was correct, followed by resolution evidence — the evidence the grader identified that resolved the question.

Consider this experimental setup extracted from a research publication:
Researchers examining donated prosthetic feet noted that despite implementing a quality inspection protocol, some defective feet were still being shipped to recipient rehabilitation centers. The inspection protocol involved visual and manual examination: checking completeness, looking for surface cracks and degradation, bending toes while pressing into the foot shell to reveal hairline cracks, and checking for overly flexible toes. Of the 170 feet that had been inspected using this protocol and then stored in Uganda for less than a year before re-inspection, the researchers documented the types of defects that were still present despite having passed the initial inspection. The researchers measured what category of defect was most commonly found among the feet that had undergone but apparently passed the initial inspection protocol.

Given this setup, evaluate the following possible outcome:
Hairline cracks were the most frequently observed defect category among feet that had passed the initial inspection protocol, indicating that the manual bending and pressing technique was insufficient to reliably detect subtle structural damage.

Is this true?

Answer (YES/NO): NO